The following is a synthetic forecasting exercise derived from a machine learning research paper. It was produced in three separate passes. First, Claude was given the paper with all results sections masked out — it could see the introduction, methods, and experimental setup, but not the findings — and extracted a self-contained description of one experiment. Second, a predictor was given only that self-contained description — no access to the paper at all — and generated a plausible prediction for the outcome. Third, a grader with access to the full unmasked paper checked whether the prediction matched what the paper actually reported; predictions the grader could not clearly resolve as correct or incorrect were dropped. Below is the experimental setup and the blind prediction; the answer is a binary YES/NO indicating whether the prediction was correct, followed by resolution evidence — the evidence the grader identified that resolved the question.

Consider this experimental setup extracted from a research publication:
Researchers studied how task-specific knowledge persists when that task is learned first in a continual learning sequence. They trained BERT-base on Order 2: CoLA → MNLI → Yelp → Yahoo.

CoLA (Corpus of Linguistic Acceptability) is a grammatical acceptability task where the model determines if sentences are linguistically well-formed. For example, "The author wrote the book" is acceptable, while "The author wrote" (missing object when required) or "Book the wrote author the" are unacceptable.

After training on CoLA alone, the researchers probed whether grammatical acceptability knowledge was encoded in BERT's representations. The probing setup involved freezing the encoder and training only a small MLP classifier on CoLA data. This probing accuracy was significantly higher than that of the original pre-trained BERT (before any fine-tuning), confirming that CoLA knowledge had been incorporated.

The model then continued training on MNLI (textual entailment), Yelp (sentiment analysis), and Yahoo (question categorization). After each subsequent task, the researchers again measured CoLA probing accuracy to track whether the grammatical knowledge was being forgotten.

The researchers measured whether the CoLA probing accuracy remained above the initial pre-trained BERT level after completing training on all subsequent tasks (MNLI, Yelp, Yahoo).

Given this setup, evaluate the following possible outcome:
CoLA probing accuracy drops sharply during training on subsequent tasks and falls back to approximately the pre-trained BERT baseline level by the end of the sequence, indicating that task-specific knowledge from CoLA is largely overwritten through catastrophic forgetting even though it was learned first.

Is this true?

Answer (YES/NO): NO